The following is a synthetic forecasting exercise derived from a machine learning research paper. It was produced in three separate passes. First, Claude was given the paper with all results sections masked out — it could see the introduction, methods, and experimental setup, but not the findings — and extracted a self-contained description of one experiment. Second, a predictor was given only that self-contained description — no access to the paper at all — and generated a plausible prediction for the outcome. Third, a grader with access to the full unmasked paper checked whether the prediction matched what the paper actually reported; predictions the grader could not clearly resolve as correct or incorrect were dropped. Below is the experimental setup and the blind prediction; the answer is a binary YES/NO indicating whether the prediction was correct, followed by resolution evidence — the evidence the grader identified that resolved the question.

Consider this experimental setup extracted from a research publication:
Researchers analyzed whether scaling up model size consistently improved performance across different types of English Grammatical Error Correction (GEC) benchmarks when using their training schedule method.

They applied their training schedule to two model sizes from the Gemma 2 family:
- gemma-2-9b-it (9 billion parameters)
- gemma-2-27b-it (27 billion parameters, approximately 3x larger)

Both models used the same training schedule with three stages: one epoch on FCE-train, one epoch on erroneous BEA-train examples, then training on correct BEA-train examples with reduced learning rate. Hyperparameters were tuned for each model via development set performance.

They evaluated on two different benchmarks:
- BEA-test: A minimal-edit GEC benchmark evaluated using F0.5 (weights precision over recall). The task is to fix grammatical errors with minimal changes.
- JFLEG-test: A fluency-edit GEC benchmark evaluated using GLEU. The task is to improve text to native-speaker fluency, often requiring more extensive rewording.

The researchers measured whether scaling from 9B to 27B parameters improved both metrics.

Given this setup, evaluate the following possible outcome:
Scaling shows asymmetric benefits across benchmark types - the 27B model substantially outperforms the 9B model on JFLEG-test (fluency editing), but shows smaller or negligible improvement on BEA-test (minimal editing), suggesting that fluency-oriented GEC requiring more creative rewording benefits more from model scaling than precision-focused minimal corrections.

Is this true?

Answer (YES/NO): NO